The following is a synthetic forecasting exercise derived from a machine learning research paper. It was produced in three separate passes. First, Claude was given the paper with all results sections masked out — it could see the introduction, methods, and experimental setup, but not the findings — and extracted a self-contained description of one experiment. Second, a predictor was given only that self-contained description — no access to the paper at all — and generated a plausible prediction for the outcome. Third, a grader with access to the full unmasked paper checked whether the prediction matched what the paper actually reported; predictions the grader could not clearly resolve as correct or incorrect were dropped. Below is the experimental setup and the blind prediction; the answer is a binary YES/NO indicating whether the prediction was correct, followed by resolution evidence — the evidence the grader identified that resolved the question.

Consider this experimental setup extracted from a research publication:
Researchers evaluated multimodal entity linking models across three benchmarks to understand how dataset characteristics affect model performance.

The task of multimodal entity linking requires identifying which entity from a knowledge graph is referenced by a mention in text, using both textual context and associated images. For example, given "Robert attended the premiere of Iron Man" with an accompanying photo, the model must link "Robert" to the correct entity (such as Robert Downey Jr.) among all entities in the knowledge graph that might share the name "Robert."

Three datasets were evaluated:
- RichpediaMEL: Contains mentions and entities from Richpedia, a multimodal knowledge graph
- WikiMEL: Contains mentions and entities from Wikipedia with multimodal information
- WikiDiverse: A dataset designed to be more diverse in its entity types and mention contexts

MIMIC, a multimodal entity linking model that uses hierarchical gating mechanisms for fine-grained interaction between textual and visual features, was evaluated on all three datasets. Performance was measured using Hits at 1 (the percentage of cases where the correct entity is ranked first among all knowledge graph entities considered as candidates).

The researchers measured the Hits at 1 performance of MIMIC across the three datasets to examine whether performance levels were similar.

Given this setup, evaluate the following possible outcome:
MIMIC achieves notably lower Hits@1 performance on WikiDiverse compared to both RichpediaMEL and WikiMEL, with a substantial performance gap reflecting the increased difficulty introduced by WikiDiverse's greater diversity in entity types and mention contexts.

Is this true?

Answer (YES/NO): YES